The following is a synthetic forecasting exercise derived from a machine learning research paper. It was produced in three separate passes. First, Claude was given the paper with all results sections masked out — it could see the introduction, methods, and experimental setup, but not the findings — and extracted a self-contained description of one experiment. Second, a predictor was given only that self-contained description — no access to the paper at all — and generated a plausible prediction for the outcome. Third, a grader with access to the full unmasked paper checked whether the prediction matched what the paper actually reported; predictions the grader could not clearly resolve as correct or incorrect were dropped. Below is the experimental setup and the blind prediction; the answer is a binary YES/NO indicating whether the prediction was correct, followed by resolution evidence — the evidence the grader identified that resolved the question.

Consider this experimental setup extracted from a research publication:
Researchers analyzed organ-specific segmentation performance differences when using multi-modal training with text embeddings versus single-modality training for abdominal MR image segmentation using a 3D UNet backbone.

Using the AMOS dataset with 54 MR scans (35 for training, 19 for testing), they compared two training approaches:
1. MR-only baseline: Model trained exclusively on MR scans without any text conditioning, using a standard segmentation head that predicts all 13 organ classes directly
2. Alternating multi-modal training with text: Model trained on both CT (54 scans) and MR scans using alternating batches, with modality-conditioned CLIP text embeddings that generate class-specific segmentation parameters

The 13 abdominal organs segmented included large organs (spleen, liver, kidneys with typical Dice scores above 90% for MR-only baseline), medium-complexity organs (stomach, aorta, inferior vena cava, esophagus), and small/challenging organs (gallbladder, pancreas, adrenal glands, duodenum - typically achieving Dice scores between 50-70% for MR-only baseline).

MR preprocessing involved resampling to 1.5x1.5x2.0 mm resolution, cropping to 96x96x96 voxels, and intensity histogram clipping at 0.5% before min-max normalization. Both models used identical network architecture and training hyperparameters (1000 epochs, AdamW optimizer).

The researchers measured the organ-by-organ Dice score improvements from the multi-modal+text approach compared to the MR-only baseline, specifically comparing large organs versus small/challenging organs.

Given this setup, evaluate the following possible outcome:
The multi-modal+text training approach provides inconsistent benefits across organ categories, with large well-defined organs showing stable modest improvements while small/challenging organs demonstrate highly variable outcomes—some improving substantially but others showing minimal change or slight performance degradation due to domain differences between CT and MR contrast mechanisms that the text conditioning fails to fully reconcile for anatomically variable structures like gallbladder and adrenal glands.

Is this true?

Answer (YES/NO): NO